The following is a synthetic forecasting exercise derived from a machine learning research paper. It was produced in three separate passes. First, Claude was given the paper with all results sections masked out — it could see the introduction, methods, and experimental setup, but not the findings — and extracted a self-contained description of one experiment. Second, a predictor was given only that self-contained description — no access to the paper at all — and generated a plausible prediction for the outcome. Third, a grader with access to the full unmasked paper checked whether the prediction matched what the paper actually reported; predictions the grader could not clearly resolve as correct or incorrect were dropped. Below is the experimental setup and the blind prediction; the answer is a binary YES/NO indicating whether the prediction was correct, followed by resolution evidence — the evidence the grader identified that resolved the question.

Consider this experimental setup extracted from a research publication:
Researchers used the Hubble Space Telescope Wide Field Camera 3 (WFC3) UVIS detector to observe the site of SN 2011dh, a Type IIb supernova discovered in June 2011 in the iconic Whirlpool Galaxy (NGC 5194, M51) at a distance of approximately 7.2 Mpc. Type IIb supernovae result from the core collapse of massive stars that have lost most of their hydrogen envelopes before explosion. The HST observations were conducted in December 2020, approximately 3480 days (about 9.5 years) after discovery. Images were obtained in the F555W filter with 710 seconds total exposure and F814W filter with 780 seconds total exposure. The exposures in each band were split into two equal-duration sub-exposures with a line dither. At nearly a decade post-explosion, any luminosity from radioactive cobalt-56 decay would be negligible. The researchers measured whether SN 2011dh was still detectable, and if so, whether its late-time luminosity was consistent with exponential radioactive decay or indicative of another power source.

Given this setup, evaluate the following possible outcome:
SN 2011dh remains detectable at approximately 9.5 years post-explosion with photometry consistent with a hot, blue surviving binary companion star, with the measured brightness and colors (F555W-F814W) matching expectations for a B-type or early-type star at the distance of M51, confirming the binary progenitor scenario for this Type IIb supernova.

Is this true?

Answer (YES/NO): NO